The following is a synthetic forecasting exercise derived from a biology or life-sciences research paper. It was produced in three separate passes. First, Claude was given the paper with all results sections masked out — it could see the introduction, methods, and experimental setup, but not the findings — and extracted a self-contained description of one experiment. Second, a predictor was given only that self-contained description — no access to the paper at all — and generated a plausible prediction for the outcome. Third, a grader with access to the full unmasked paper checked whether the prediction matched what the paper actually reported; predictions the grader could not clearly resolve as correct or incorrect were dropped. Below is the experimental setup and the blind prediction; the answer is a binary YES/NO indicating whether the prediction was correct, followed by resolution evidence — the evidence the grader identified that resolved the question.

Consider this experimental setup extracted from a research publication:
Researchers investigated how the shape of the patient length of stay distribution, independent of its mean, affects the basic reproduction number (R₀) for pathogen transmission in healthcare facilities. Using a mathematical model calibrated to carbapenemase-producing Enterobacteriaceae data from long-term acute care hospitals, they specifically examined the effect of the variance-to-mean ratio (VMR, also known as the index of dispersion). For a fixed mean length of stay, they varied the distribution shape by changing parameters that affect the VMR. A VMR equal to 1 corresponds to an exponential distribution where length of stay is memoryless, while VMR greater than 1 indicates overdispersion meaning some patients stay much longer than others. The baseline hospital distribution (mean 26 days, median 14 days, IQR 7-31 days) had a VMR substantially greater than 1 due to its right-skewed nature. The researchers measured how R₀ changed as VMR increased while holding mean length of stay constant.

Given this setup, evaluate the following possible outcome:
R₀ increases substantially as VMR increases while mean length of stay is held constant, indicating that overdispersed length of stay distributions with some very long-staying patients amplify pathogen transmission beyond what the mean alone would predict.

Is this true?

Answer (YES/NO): YES